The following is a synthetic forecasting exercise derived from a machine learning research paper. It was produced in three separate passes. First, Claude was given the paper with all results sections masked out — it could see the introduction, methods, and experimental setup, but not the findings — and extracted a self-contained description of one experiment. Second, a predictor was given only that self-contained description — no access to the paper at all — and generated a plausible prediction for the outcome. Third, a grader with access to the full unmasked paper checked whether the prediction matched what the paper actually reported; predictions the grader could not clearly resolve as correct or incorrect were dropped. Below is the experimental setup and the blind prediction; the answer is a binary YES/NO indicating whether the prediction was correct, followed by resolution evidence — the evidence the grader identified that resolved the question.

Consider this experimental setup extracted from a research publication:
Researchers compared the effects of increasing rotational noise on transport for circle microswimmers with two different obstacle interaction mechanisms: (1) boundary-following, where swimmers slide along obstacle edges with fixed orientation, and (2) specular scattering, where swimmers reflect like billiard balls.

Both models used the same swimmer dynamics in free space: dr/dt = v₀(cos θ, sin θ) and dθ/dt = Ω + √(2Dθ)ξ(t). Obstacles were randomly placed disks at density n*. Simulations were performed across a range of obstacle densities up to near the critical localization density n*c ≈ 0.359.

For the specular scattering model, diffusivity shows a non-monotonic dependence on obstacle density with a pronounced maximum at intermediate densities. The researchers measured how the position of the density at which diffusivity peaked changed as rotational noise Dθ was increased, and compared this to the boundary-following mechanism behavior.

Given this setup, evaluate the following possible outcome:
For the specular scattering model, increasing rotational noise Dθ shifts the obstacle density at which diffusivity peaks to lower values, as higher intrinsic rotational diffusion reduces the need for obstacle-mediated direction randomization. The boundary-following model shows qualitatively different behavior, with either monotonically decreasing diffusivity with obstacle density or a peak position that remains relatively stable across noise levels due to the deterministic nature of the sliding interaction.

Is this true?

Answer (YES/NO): NO